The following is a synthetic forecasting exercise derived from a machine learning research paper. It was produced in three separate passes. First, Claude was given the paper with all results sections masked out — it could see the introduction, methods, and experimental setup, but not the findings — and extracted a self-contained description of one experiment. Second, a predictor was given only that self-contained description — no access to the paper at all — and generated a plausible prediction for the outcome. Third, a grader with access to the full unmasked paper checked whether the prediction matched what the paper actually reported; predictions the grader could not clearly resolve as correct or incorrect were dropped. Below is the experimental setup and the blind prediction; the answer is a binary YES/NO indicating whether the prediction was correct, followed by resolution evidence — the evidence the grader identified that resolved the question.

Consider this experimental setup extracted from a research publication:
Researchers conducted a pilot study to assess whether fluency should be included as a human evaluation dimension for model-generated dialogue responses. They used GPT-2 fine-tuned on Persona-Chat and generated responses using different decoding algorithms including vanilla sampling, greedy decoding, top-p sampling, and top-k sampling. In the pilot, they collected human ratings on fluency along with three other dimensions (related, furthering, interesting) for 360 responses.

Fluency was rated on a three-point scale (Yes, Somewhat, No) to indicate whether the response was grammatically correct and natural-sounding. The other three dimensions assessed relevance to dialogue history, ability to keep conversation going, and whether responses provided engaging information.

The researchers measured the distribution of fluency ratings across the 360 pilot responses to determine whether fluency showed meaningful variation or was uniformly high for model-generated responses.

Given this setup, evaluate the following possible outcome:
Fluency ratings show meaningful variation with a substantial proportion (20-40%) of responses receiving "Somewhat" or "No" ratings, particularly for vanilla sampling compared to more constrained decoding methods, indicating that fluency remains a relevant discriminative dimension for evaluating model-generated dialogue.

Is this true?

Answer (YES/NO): NO